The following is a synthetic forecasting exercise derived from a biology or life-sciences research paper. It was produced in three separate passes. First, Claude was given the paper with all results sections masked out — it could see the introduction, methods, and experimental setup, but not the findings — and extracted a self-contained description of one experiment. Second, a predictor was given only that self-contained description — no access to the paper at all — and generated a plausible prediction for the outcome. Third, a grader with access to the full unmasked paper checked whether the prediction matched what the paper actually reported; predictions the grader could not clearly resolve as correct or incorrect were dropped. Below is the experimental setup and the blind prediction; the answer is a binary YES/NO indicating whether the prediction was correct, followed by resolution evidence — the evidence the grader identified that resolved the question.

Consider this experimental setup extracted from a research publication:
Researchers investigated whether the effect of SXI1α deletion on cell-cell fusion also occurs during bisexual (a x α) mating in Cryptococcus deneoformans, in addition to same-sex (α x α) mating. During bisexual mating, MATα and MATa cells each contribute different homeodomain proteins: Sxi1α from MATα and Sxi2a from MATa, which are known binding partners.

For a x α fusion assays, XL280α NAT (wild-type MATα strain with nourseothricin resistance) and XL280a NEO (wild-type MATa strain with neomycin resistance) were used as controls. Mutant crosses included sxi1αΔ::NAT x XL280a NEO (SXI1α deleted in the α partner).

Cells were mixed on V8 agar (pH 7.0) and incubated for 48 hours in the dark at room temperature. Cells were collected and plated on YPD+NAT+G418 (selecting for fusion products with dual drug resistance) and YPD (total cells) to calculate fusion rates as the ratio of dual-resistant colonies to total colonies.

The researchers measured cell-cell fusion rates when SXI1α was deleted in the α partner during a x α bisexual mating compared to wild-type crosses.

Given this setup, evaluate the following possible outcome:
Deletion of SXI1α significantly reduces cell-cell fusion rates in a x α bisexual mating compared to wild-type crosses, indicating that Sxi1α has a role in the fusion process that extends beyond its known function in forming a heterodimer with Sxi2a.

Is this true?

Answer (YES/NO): NO